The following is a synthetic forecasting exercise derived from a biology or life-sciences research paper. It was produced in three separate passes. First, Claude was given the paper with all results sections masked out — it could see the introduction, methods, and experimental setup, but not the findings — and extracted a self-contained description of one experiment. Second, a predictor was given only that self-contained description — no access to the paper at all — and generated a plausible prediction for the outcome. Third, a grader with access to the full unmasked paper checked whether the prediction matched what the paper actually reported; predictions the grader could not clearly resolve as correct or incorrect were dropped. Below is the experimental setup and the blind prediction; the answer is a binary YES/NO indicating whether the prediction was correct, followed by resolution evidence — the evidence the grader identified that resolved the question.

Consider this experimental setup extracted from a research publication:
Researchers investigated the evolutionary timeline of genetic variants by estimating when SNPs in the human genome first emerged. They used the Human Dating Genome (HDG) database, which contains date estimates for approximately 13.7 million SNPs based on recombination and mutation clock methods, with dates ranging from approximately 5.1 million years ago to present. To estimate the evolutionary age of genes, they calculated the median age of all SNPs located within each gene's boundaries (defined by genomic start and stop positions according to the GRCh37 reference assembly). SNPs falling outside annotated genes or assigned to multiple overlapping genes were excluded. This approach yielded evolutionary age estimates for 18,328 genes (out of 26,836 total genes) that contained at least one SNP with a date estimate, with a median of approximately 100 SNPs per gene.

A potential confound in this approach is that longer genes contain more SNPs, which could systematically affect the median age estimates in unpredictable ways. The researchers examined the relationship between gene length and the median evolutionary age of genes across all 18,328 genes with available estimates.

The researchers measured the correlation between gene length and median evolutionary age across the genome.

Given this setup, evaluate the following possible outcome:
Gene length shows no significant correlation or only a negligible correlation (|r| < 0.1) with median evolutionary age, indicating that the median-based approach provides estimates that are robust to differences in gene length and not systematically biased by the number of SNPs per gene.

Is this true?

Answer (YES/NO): YES